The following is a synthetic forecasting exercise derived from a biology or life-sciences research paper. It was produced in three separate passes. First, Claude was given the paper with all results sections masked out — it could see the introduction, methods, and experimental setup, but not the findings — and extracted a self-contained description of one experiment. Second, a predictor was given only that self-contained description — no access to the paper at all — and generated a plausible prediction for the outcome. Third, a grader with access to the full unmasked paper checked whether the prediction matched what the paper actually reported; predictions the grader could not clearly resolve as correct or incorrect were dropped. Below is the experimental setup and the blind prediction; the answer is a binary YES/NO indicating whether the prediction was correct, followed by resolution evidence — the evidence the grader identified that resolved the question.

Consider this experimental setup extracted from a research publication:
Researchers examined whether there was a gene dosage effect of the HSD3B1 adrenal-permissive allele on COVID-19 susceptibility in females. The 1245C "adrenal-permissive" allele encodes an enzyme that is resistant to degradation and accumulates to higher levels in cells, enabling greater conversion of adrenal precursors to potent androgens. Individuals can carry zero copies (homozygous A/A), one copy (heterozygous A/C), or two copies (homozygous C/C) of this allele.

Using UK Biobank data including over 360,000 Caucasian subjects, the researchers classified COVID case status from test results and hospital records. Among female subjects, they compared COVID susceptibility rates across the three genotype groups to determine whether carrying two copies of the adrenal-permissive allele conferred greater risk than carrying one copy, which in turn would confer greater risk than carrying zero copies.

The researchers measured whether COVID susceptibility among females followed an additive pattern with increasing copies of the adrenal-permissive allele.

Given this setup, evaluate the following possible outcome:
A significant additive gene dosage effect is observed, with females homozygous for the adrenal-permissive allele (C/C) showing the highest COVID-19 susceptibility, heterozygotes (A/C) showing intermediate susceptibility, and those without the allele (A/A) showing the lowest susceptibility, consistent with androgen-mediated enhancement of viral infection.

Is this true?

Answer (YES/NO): YES